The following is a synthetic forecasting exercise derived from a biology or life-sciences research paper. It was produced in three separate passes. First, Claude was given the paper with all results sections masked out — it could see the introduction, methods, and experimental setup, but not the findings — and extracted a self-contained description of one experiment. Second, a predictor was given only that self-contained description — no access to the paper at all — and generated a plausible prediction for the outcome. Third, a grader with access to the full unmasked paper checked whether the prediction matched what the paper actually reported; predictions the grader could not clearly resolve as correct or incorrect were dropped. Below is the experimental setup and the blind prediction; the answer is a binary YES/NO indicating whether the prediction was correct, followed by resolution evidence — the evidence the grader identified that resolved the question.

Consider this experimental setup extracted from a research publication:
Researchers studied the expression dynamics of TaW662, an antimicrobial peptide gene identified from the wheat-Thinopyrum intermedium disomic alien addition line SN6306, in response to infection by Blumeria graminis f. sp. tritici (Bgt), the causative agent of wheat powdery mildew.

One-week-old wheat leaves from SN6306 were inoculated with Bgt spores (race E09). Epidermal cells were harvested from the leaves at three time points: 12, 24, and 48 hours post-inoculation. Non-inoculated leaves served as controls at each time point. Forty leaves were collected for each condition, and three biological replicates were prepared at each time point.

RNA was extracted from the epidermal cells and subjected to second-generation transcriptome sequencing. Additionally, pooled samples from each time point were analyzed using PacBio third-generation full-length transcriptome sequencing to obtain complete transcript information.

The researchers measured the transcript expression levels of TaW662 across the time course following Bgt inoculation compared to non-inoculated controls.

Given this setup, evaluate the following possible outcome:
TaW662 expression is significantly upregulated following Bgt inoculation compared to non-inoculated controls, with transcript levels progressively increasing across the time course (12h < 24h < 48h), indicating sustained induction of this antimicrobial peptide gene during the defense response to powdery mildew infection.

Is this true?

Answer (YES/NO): YES